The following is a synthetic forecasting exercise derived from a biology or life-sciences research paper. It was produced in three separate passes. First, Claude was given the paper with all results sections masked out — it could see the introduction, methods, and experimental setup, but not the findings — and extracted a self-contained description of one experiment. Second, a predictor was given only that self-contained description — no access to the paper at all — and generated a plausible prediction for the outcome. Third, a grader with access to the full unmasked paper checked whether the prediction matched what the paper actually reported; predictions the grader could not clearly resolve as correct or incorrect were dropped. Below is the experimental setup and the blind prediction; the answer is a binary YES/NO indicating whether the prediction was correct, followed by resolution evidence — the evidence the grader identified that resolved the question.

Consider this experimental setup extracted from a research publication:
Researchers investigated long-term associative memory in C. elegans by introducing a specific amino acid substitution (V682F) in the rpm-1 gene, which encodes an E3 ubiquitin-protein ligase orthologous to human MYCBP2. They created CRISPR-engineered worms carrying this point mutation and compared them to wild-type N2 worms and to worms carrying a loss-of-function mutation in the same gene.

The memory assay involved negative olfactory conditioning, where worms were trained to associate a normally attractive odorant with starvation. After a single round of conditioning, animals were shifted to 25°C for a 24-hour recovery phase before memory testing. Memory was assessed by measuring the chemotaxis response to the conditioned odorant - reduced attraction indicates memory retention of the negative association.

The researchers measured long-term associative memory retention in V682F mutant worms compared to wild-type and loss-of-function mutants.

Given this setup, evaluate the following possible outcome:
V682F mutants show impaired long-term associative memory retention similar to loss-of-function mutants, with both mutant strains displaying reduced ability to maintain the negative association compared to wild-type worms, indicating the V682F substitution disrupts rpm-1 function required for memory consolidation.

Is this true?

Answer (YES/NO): NO